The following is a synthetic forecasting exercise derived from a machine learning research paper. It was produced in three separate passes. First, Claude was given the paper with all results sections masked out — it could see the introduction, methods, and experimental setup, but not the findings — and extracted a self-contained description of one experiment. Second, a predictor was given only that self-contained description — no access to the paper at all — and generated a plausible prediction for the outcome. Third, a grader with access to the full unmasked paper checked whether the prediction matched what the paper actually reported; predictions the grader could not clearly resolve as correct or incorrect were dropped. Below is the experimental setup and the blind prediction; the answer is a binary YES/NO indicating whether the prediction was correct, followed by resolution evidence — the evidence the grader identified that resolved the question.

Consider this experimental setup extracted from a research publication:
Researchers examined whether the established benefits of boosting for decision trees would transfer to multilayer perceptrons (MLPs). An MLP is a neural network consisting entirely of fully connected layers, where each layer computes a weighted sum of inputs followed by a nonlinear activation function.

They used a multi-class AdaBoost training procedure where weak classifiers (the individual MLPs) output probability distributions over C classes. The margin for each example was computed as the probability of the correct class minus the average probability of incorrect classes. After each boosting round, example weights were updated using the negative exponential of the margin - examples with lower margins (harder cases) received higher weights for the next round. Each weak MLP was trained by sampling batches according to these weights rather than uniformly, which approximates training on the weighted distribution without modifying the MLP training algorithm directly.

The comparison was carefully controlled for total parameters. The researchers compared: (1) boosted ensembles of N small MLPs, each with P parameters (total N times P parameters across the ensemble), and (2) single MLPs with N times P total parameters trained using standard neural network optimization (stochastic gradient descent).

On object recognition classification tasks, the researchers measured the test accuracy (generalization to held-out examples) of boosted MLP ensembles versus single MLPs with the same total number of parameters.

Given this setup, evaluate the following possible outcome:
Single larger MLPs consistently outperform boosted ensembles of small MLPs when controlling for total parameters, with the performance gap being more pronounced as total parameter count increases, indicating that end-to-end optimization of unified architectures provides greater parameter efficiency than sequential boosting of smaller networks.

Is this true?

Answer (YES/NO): NO